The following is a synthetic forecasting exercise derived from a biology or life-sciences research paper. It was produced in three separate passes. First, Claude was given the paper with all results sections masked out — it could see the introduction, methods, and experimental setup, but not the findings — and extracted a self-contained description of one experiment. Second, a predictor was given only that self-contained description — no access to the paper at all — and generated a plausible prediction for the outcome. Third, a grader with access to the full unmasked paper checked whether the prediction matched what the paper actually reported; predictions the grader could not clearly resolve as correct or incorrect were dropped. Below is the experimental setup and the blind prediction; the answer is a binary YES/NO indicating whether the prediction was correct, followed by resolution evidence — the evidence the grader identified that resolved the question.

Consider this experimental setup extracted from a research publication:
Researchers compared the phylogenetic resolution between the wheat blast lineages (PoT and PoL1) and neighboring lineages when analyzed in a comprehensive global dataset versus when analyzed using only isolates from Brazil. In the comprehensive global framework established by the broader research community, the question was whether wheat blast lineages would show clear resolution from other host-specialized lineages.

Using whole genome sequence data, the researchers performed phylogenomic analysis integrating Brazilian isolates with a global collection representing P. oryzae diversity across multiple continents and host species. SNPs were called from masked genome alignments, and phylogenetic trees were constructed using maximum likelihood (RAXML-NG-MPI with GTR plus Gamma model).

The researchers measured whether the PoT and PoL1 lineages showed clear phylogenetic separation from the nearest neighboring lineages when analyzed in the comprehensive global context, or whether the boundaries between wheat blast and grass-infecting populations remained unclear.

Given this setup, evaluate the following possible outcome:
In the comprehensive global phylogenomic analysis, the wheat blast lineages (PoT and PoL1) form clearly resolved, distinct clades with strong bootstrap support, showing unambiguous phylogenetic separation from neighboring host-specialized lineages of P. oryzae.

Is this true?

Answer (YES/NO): YES